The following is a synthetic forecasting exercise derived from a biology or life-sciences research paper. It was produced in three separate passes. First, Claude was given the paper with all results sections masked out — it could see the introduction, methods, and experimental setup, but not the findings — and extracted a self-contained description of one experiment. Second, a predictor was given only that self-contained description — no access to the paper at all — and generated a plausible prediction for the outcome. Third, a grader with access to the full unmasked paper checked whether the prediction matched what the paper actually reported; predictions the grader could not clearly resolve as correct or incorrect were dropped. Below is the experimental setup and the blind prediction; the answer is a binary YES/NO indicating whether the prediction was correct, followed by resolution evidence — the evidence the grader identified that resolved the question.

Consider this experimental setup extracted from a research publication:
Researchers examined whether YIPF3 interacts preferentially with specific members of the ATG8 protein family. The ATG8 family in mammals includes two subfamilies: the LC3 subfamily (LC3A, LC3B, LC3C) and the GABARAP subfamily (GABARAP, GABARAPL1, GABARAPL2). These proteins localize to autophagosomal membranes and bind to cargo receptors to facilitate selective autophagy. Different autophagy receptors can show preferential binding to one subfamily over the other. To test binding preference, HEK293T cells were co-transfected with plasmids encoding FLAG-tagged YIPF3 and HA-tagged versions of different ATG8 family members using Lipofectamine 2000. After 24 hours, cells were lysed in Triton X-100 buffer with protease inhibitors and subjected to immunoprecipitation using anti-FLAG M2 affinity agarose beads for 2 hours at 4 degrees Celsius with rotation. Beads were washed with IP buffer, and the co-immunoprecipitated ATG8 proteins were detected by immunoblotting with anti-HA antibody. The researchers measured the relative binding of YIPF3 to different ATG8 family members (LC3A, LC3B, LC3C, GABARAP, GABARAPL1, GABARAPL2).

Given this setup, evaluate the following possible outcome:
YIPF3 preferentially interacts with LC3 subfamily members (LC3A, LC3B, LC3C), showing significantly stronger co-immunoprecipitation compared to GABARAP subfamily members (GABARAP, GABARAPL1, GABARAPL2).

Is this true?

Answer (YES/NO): NO